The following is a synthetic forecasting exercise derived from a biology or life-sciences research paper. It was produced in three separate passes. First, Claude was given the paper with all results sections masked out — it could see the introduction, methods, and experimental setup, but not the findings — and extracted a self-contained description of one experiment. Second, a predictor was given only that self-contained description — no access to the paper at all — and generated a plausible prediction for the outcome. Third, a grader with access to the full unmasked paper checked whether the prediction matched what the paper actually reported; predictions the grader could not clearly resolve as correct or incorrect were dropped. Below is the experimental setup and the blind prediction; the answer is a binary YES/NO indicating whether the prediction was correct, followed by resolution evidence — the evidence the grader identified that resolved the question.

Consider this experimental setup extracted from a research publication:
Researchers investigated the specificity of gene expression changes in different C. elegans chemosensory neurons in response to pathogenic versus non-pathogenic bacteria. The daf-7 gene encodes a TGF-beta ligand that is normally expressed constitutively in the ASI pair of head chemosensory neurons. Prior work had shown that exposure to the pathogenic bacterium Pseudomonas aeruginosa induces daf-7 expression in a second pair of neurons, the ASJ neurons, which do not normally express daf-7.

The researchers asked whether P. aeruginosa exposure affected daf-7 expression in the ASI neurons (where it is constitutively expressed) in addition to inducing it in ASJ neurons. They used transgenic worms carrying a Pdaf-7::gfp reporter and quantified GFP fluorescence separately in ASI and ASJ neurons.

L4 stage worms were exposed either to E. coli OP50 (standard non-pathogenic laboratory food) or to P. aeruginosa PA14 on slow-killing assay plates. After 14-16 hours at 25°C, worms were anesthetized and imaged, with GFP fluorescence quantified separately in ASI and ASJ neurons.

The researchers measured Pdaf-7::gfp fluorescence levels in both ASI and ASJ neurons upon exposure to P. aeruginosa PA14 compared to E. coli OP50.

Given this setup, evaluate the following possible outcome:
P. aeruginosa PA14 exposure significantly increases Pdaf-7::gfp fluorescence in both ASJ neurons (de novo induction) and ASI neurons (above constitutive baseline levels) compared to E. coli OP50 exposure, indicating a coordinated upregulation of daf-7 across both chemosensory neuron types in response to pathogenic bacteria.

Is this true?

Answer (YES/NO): NO